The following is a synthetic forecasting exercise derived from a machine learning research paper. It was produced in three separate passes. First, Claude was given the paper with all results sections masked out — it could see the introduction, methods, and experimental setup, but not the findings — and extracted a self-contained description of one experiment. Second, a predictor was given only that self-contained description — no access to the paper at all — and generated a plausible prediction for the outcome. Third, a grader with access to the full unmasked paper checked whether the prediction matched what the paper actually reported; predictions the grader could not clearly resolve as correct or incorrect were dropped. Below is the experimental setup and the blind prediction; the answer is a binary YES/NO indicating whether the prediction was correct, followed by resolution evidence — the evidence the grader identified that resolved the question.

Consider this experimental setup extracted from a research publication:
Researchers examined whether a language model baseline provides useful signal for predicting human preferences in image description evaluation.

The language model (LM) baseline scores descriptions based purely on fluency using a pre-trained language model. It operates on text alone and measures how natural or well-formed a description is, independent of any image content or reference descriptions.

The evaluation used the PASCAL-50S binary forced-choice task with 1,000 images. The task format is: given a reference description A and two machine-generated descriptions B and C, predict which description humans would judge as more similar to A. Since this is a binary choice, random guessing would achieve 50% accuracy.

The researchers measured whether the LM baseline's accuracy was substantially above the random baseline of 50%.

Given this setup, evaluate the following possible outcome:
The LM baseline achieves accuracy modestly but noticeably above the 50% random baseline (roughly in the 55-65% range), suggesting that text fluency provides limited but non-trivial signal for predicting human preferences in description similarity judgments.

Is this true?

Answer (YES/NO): NO